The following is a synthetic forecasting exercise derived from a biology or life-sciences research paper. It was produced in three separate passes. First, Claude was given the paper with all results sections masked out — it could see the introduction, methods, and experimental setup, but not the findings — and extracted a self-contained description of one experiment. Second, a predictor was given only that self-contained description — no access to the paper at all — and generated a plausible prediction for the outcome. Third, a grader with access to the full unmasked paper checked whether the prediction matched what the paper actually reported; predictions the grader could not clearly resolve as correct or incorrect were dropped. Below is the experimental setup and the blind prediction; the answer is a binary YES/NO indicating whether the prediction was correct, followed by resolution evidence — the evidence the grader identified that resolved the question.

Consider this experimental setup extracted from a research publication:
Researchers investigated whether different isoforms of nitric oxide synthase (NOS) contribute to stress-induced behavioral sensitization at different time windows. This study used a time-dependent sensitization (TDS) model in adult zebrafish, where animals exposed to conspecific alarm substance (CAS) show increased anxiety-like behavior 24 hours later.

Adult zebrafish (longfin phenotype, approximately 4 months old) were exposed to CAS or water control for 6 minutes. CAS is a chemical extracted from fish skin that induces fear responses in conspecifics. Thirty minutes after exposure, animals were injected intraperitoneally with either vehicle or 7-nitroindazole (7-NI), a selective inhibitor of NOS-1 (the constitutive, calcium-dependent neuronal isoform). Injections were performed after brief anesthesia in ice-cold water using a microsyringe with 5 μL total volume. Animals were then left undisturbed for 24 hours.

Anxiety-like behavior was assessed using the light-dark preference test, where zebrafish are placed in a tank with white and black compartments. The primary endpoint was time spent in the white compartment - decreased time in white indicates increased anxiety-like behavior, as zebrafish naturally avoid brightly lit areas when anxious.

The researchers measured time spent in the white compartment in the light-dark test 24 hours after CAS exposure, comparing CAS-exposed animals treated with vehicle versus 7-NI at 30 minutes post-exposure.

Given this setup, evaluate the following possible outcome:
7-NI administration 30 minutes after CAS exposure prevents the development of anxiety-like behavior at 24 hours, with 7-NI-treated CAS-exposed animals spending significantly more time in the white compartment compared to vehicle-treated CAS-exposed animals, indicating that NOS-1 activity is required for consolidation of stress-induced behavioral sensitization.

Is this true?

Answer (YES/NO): NO